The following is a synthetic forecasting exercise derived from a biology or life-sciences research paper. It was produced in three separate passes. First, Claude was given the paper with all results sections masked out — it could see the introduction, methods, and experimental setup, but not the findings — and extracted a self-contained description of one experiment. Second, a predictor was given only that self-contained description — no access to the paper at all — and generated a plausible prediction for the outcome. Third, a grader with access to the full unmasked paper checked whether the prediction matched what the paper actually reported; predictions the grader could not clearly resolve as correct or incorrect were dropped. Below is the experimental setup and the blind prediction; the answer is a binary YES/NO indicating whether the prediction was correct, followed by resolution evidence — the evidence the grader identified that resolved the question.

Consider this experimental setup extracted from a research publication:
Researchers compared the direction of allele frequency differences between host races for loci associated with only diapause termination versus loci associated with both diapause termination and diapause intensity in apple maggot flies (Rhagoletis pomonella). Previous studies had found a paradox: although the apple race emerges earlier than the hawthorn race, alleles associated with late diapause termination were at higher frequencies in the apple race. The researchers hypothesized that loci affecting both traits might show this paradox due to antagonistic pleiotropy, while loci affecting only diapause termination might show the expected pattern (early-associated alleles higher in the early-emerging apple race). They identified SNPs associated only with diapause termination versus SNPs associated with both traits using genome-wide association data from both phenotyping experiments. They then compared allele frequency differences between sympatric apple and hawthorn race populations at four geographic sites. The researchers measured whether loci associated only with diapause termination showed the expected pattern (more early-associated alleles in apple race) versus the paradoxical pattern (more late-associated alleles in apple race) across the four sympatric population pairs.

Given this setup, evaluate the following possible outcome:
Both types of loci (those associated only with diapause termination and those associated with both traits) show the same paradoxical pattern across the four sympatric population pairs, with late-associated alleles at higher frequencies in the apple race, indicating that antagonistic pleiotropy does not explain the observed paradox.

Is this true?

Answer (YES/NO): NO